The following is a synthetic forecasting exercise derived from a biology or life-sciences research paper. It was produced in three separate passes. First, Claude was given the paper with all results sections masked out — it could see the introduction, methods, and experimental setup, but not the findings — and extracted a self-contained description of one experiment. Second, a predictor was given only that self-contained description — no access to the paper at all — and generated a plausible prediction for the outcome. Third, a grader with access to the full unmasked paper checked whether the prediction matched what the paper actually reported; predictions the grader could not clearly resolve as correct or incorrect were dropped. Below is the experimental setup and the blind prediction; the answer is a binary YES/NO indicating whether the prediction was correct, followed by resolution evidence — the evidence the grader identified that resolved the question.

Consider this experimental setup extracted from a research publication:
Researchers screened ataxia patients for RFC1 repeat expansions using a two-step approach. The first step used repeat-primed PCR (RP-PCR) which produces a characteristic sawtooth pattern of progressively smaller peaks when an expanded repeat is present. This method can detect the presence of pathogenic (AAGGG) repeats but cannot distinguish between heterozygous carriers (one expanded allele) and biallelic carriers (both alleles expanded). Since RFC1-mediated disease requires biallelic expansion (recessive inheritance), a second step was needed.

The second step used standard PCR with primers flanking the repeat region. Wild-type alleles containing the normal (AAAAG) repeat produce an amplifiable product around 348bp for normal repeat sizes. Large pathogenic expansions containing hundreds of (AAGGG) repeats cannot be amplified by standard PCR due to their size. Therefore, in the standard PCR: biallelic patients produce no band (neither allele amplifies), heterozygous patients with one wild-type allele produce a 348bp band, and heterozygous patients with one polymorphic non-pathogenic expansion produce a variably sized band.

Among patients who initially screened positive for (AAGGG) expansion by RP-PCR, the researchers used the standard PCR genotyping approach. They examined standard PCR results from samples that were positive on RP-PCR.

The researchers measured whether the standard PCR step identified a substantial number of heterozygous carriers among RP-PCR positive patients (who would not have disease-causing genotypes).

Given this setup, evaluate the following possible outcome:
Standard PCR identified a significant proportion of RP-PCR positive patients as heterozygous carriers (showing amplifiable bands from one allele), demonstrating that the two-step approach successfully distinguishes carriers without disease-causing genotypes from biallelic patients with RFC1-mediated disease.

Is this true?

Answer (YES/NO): YES